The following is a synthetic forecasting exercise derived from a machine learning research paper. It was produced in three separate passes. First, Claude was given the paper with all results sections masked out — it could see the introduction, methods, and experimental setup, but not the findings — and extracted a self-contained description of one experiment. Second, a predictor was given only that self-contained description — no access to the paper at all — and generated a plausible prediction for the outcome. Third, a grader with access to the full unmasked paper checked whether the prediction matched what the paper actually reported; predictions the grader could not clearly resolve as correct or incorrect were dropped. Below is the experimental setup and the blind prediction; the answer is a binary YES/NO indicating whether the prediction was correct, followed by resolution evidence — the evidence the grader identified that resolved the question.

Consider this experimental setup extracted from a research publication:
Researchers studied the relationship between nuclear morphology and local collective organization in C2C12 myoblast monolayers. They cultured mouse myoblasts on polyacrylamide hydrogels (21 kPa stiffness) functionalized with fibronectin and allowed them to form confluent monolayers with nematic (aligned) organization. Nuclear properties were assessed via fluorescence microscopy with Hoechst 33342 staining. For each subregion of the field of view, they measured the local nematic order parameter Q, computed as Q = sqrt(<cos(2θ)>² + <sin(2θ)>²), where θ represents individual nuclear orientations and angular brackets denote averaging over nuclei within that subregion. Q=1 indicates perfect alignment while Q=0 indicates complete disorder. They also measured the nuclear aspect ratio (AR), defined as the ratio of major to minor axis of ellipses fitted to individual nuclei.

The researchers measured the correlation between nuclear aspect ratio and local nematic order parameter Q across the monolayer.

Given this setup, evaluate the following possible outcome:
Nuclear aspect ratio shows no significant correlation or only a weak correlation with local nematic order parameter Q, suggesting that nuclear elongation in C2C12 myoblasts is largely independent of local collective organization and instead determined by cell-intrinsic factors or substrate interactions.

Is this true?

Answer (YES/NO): NO